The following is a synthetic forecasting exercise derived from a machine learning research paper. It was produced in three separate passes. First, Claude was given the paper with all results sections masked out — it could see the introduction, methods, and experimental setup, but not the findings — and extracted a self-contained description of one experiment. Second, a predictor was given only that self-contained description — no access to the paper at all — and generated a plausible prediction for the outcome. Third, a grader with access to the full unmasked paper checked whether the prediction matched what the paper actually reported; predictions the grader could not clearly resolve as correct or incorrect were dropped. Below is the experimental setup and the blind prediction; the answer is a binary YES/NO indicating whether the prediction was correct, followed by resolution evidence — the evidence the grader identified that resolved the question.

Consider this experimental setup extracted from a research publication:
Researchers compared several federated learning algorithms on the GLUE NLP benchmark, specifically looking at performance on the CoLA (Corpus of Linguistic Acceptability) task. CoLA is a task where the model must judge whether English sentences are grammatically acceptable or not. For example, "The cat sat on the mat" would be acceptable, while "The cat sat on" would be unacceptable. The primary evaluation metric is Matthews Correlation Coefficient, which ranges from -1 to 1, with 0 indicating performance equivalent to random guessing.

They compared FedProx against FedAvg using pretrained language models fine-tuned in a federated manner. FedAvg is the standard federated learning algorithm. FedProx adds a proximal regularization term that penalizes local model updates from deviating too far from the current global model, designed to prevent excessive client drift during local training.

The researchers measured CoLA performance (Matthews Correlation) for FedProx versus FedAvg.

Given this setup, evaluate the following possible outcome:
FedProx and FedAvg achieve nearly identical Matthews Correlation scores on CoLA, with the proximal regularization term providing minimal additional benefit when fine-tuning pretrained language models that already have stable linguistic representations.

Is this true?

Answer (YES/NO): NO